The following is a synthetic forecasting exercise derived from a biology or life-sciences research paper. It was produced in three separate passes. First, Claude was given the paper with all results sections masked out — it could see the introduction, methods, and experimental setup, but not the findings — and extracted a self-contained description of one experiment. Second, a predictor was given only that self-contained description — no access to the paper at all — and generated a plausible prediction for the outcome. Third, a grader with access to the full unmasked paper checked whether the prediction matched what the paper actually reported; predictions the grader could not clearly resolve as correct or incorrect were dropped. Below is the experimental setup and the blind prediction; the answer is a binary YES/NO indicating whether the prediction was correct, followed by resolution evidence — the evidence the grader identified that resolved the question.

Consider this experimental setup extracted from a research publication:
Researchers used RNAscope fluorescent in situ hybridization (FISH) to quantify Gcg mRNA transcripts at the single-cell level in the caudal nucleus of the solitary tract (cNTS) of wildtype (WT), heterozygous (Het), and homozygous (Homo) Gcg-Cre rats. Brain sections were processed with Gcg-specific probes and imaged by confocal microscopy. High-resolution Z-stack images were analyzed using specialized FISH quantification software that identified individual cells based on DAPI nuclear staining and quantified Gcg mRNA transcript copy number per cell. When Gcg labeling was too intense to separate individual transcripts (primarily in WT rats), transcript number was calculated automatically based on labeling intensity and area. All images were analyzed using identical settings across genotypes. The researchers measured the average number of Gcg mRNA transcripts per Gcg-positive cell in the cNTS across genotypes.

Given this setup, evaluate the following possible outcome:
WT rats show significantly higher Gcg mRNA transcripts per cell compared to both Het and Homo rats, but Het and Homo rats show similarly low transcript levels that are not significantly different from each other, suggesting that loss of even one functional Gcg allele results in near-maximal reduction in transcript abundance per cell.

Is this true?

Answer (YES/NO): YES